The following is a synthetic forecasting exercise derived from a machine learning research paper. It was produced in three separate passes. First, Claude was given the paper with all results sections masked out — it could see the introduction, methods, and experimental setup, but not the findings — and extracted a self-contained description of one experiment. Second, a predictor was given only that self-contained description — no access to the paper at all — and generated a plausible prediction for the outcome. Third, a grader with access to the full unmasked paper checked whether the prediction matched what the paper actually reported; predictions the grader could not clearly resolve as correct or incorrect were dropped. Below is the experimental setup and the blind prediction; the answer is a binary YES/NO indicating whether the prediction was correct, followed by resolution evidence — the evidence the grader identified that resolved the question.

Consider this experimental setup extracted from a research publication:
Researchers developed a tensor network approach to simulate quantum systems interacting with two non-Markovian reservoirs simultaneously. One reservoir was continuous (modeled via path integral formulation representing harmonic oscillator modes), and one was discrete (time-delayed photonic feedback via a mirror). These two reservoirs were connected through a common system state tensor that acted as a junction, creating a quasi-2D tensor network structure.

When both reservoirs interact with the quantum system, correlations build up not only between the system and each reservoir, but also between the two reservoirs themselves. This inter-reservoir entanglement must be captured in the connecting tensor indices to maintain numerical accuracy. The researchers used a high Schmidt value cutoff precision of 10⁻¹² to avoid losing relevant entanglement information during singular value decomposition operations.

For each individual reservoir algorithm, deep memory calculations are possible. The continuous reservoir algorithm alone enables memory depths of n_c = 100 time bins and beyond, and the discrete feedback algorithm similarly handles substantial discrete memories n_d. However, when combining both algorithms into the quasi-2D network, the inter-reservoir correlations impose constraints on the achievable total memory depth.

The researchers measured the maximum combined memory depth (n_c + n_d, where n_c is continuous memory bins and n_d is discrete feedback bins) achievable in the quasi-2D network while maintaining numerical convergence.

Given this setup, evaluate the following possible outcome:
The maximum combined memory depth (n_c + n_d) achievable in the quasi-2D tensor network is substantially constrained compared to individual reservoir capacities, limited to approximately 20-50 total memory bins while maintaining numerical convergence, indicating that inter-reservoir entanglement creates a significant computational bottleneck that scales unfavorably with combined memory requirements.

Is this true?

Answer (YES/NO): NO